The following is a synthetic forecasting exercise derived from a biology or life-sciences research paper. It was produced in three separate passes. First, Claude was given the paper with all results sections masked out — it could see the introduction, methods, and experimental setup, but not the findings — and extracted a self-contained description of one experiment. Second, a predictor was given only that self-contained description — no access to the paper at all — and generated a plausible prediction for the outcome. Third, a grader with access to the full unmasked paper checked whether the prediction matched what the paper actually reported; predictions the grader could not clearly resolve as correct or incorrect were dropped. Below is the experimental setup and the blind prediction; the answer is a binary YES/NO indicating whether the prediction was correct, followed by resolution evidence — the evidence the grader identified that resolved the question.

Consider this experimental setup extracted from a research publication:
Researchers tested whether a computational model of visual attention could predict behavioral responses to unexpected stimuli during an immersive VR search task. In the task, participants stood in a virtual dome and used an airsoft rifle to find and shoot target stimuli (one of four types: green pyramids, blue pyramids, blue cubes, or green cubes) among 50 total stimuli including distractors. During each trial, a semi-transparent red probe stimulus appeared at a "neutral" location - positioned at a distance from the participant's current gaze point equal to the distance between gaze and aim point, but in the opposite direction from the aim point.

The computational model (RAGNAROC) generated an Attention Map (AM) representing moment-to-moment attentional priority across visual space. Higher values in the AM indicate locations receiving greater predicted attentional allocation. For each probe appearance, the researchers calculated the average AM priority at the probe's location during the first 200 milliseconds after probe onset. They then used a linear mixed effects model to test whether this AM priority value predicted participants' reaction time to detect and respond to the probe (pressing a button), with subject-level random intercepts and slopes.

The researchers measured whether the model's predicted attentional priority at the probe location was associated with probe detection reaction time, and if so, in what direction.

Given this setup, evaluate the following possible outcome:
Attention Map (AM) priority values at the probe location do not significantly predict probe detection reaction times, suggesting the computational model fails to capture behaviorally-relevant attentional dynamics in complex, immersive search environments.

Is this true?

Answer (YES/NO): NO